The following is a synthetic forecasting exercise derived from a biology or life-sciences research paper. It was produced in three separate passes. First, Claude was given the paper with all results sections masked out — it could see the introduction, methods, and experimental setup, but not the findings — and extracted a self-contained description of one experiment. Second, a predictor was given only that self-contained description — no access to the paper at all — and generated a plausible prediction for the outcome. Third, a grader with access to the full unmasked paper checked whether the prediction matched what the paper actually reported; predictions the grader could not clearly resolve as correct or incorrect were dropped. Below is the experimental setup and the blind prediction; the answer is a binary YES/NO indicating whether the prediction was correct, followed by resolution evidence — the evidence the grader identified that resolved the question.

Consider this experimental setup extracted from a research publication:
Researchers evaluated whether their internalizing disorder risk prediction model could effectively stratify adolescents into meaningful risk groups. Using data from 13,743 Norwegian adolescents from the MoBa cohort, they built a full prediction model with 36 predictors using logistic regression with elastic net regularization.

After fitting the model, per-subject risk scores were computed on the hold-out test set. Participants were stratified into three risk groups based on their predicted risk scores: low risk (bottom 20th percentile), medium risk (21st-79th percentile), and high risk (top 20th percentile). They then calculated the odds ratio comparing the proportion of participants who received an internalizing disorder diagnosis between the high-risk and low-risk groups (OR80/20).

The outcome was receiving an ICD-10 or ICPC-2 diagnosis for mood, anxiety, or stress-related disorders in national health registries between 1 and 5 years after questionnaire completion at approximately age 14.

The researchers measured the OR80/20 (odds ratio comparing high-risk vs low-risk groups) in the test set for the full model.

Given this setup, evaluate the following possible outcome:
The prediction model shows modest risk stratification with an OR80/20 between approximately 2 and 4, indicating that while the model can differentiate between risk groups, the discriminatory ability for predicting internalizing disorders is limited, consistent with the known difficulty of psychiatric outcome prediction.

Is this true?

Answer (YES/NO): NO